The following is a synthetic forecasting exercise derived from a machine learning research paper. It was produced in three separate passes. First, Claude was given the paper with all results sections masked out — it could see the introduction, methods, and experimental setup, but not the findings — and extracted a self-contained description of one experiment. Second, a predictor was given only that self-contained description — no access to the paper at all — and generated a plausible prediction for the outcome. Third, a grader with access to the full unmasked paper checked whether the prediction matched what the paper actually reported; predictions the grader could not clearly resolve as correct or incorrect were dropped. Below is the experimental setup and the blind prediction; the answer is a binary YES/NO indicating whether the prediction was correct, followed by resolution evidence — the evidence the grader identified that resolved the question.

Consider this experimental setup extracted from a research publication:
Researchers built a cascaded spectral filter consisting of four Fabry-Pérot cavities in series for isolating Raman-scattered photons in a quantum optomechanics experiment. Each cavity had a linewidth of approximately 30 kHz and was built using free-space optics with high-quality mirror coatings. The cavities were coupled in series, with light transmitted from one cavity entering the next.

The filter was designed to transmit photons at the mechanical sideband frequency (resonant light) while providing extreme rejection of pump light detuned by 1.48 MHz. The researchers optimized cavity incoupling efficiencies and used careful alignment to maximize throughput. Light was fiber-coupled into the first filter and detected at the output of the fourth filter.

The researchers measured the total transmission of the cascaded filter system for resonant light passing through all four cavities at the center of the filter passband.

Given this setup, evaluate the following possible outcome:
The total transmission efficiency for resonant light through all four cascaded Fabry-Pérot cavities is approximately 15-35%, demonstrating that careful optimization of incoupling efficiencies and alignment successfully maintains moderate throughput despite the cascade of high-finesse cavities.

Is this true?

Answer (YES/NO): YES